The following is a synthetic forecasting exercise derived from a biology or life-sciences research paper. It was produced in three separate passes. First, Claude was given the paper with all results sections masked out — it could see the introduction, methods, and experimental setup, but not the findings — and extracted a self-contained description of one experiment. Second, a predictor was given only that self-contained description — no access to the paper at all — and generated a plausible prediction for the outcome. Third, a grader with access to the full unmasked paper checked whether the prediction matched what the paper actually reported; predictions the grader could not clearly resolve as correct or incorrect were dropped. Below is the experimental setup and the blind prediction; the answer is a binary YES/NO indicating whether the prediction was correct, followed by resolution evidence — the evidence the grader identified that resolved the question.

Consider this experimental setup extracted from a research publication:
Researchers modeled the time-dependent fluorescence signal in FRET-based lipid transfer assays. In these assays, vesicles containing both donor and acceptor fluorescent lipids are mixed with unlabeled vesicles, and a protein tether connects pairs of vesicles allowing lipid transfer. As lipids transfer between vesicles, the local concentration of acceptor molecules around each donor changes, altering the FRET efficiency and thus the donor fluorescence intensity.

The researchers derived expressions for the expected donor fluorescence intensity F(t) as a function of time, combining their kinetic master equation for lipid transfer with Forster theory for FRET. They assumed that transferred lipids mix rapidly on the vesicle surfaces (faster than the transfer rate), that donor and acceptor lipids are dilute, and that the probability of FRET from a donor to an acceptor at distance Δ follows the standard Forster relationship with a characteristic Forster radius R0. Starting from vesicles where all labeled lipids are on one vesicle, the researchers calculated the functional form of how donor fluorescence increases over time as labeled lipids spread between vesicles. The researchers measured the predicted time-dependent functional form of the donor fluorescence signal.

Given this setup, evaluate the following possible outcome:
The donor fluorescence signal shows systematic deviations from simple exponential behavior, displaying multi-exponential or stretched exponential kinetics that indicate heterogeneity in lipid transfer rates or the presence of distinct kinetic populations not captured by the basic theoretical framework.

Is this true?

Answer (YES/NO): NO